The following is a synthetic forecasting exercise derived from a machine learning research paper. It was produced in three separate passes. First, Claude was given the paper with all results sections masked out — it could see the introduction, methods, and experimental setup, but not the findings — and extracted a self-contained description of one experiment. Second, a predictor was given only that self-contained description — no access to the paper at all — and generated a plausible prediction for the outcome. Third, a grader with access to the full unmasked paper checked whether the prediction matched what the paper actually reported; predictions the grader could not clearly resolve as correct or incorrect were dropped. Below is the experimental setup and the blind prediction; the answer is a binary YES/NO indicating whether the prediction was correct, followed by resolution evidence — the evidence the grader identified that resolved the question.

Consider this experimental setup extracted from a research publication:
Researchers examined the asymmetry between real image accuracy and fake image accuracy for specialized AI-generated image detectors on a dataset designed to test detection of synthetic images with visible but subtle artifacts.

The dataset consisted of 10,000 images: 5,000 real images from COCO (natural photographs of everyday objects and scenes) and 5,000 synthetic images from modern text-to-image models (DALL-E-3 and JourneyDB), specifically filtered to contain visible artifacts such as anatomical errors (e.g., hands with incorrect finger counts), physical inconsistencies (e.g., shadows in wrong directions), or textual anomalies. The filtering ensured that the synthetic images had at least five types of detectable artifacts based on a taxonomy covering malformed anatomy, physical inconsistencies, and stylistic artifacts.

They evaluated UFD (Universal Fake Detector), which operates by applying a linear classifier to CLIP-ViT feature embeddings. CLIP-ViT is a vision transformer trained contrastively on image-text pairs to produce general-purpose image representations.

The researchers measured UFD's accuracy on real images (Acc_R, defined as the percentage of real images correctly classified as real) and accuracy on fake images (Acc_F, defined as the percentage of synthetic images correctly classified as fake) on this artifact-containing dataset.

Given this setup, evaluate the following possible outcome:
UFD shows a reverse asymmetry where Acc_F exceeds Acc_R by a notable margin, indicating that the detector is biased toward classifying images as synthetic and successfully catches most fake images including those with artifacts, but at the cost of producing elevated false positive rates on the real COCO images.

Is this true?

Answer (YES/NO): NO